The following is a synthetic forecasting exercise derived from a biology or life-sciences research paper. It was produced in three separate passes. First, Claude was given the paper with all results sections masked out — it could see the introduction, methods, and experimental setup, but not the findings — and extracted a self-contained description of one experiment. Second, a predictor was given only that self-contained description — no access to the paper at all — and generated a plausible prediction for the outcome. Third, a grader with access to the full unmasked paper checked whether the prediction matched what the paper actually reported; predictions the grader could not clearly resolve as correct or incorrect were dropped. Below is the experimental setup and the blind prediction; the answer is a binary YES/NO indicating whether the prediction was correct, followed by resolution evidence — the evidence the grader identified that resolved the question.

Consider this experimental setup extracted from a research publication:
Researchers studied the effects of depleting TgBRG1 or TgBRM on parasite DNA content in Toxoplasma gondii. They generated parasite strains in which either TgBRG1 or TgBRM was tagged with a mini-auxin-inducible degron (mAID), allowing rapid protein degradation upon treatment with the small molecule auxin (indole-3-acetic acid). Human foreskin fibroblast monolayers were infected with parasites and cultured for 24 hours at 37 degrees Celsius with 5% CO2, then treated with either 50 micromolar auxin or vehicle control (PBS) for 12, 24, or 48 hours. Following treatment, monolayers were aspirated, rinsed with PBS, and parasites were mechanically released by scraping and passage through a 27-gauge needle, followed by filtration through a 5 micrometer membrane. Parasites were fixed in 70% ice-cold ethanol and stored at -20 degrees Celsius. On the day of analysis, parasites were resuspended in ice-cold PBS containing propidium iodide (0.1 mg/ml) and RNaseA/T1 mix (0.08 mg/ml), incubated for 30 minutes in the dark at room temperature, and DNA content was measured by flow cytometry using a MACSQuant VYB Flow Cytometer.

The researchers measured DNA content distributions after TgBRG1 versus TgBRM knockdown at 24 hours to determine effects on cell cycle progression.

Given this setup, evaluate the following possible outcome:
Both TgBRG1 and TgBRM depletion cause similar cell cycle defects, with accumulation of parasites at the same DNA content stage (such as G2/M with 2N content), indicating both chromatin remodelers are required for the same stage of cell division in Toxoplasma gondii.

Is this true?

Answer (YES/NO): NO